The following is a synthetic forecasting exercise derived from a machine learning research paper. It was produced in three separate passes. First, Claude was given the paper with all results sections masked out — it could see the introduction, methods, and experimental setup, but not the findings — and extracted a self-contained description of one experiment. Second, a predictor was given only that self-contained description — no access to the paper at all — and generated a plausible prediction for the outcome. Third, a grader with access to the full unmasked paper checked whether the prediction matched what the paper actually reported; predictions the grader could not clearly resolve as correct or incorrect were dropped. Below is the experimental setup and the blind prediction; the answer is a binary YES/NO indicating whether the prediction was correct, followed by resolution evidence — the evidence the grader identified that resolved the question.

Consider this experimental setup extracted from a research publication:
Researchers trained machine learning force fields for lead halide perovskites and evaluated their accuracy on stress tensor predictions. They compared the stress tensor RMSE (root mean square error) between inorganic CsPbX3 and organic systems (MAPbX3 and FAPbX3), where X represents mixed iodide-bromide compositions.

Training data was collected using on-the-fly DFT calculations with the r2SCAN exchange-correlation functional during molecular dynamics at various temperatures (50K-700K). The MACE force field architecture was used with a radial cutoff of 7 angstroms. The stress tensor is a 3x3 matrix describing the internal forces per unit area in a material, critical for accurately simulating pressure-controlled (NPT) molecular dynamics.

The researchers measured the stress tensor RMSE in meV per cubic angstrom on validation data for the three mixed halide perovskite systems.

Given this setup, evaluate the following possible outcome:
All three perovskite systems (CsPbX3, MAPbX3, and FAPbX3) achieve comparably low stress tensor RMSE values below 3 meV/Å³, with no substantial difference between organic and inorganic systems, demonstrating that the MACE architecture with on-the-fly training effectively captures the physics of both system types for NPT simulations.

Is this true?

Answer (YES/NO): NO